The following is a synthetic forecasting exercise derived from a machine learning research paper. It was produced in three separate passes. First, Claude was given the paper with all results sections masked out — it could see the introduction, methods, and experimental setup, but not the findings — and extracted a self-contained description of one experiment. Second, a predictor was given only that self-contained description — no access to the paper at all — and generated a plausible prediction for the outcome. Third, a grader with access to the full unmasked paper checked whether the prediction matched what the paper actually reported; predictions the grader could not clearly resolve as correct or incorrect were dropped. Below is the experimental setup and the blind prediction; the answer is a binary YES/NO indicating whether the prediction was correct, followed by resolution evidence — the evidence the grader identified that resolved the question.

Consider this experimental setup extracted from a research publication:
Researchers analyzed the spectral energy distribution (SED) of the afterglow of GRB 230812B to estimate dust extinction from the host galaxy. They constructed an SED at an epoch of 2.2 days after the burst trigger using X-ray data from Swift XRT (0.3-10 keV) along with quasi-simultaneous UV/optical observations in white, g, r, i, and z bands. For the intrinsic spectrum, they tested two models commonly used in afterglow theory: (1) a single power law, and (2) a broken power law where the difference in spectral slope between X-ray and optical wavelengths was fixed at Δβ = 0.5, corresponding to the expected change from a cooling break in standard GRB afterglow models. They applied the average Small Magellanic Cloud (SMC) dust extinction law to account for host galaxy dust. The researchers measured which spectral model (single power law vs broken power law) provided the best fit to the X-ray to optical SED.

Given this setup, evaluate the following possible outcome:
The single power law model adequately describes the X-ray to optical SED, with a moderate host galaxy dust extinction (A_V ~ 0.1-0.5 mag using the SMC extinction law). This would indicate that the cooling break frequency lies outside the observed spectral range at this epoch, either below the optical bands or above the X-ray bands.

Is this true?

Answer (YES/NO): NO